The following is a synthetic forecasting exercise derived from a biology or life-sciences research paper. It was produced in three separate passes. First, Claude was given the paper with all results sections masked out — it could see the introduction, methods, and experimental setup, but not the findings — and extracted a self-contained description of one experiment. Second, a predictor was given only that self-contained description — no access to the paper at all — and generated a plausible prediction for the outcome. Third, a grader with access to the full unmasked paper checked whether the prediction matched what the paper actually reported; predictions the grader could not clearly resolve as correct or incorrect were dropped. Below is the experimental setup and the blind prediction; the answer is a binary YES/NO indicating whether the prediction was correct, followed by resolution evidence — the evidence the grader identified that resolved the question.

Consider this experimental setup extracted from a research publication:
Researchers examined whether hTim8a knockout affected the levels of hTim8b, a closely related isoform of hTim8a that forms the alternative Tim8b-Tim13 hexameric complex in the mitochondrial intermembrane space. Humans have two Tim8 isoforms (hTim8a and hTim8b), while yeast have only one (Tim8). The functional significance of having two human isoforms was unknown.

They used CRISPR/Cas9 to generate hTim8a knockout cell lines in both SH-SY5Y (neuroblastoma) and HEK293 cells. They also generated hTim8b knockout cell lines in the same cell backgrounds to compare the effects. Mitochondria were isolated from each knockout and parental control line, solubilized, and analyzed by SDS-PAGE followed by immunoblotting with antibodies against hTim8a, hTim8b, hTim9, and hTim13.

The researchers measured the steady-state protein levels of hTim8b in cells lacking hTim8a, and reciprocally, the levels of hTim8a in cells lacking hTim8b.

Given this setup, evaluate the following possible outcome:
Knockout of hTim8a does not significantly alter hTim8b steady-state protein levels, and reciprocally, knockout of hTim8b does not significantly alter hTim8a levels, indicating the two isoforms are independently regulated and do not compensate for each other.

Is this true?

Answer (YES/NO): NO